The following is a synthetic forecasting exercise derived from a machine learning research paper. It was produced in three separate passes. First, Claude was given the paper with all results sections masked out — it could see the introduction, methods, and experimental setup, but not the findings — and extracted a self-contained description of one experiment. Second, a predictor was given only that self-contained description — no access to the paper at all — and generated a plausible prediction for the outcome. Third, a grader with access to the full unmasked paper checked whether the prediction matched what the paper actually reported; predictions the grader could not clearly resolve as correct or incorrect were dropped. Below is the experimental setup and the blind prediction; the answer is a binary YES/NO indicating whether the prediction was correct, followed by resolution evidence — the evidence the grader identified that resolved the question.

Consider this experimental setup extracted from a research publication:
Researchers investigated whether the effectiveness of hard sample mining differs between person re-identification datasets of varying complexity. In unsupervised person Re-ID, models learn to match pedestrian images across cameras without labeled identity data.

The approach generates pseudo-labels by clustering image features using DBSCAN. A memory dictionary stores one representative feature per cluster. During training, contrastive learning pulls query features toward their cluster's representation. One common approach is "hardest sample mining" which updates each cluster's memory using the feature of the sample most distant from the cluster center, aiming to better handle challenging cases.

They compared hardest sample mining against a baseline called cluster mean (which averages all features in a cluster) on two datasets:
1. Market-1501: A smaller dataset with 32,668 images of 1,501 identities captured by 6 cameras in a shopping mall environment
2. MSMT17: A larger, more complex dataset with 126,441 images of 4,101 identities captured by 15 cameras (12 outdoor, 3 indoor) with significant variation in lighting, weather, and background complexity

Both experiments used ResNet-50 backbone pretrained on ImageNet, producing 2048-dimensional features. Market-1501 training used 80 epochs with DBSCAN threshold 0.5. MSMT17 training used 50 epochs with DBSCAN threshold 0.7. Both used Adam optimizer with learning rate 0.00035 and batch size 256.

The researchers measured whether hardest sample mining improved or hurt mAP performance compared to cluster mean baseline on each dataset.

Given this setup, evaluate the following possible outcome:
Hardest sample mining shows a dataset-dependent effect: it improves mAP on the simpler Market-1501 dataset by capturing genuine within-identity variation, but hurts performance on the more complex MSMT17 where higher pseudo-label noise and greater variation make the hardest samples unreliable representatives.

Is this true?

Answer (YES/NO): YES